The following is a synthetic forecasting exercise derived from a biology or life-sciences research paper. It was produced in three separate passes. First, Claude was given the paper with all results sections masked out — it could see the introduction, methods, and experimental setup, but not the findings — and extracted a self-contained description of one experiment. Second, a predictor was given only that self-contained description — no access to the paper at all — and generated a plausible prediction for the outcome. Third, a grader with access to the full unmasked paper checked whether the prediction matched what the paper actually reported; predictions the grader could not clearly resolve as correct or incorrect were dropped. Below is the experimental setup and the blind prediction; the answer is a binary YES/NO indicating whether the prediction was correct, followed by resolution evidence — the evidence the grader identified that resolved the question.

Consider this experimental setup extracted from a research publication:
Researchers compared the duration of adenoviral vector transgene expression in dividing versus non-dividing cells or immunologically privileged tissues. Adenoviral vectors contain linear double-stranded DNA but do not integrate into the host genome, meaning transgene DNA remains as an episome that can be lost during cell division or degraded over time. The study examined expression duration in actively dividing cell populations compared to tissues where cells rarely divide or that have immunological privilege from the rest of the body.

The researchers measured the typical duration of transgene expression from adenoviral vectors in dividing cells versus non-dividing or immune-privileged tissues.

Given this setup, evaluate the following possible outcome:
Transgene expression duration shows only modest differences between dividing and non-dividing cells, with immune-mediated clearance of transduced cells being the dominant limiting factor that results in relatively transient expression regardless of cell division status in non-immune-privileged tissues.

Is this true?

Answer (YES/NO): NO